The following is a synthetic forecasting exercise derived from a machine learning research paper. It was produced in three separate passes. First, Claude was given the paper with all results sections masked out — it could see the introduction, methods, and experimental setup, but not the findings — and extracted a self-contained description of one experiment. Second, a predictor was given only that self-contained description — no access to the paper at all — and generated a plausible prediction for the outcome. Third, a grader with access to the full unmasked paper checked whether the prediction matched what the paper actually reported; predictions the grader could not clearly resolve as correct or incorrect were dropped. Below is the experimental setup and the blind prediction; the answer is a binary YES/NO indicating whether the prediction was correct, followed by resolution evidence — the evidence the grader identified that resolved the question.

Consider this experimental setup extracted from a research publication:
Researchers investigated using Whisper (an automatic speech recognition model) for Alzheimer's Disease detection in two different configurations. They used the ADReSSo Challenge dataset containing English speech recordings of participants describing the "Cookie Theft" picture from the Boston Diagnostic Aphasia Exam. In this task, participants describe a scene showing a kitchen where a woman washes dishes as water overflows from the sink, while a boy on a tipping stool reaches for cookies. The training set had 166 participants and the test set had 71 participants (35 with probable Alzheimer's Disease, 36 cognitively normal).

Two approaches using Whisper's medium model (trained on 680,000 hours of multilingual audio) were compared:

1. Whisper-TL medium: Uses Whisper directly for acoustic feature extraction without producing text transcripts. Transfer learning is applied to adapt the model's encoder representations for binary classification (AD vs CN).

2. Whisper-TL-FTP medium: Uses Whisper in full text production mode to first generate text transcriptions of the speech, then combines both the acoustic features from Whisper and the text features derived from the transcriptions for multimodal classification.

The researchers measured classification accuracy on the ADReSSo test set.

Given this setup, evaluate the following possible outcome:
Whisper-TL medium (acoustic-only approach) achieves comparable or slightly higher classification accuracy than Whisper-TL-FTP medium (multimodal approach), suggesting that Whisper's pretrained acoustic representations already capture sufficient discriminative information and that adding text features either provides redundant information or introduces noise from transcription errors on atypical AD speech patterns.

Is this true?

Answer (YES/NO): NO